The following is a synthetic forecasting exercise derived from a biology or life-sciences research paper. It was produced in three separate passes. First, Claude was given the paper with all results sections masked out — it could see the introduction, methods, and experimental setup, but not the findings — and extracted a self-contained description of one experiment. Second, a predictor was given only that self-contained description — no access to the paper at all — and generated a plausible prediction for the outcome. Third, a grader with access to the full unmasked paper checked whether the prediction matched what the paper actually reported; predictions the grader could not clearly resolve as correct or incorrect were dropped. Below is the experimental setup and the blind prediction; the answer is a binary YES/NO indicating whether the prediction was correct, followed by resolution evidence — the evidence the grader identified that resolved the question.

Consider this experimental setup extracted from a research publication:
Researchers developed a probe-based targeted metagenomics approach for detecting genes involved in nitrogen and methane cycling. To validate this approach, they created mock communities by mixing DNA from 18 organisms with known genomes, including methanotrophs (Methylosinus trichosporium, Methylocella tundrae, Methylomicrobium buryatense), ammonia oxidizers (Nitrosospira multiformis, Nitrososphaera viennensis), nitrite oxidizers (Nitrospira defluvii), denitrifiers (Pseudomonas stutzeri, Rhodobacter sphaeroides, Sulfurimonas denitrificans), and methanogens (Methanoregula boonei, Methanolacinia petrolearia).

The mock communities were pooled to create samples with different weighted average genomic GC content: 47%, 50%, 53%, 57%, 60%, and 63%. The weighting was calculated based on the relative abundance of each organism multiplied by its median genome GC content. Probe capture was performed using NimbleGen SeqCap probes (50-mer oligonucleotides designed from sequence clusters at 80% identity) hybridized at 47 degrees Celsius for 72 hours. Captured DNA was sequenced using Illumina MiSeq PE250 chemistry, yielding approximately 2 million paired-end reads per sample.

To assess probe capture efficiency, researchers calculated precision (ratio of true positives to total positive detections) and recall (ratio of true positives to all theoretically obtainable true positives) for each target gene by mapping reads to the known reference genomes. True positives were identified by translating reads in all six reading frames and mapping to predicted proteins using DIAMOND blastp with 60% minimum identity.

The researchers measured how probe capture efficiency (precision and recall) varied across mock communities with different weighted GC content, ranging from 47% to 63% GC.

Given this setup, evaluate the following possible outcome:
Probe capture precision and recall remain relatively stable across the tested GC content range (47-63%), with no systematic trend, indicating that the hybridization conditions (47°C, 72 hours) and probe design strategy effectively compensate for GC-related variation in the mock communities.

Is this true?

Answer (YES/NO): NO